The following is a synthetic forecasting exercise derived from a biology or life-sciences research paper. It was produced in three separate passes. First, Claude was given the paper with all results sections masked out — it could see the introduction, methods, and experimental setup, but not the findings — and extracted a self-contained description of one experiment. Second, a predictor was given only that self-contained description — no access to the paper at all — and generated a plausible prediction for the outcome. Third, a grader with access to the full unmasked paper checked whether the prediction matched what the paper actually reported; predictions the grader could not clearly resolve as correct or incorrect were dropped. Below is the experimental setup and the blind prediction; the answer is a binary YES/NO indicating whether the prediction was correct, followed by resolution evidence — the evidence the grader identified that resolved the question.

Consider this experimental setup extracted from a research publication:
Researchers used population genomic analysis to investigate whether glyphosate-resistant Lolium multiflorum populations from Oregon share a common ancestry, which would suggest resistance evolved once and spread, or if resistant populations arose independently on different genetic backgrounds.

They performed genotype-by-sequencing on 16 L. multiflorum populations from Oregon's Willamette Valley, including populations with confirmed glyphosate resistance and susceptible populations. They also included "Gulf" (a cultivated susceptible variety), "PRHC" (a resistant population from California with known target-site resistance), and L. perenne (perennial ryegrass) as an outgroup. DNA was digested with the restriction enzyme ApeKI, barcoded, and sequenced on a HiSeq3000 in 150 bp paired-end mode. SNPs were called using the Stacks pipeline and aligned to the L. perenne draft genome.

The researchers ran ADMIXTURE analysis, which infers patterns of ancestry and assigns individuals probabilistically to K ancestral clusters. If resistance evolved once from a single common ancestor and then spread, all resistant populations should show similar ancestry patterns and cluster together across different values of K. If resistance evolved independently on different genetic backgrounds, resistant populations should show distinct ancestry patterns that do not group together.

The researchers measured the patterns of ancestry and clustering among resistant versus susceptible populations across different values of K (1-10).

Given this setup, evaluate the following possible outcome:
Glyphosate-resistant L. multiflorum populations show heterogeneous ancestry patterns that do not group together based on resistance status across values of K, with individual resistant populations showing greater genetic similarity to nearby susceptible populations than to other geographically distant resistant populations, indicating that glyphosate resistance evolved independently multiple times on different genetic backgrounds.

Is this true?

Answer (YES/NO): YES